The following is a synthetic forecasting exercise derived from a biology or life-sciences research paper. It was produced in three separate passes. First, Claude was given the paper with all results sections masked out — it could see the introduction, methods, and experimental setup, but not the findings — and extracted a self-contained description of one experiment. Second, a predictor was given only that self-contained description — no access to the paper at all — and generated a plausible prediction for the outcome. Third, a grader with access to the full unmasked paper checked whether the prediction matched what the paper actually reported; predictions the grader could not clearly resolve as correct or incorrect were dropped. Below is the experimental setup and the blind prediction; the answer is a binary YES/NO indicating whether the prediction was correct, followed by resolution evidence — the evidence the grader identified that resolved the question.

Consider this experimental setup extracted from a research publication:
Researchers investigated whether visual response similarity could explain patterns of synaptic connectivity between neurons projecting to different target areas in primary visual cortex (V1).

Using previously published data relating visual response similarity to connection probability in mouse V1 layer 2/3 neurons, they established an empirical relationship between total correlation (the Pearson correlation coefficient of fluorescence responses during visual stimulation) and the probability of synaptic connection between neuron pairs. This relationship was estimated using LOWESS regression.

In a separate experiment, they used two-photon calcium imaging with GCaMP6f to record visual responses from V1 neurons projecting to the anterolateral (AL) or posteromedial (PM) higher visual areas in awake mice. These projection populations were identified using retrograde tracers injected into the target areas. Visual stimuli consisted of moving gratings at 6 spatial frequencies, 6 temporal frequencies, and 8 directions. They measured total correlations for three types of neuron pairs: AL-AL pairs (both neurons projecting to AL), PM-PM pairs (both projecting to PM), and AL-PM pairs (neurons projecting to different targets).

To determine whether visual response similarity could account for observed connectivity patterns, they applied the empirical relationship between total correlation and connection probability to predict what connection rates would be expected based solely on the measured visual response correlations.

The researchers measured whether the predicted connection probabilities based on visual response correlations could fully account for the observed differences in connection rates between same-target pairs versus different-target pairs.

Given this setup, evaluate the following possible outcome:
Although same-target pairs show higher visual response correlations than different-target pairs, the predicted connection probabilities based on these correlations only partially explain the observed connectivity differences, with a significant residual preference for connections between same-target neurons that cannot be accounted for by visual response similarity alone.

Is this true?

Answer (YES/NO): YES